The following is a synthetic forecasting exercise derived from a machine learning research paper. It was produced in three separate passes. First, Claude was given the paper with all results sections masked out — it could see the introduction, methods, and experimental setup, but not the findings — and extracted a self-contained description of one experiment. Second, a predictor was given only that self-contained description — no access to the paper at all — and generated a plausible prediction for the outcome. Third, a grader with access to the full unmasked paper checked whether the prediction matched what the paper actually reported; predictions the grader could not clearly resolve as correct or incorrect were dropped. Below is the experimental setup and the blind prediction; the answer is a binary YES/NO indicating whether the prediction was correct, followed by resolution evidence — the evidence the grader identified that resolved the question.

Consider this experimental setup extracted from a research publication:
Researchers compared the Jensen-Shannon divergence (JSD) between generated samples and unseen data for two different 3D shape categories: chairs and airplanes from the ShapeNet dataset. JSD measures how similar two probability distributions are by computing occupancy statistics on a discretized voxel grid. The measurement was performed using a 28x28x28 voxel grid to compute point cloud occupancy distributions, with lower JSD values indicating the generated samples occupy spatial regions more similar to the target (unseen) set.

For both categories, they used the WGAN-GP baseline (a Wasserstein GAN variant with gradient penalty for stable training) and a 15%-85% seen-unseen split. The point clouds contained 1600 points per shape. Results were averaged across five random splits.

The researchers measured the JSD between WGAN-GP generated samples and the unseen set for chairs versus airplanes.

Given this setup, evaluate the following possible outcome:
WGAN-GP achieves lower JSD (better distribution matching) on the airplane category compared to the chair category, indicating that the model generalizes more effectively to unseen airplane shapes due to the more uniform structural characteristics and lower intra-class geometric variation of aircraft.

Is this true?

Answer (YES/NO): NO